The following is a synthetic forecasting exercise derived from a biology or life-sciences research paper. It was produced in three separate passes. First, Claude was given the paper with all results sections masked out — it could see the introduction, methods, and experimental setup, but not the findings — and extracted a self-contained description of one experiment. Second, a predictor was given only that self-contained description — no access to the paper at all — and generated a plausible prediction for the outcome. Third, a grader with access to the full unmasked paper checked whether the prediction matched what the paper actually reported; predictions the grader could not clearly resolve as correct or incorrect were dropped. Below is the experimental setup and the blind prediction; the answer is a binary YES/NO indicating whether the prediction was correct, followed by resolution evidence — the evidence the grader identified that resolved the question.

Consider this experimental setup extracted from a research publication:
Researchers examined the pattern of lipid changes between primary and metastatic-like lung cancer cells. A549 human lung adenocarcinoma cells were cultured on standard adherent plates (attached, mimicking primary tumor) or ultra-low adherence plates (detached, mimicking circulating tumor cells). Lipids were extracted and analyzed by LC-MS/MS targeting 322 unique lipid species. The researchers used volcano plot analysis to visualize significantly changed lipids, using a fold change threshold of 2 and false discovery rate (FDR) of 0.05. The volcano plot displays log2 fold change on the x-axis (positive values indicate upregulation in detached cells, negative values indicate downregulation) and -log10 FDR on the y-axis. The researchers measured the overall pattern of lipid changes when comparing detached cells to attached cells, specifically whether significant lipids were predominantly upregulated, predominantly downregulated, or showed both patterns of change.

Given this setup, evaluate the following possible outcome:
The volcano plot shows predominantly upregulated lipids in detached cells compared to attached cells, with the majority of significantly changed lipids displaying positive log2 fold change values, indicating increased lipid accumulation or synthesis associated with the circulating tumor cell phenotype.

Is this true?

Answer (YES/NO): NO